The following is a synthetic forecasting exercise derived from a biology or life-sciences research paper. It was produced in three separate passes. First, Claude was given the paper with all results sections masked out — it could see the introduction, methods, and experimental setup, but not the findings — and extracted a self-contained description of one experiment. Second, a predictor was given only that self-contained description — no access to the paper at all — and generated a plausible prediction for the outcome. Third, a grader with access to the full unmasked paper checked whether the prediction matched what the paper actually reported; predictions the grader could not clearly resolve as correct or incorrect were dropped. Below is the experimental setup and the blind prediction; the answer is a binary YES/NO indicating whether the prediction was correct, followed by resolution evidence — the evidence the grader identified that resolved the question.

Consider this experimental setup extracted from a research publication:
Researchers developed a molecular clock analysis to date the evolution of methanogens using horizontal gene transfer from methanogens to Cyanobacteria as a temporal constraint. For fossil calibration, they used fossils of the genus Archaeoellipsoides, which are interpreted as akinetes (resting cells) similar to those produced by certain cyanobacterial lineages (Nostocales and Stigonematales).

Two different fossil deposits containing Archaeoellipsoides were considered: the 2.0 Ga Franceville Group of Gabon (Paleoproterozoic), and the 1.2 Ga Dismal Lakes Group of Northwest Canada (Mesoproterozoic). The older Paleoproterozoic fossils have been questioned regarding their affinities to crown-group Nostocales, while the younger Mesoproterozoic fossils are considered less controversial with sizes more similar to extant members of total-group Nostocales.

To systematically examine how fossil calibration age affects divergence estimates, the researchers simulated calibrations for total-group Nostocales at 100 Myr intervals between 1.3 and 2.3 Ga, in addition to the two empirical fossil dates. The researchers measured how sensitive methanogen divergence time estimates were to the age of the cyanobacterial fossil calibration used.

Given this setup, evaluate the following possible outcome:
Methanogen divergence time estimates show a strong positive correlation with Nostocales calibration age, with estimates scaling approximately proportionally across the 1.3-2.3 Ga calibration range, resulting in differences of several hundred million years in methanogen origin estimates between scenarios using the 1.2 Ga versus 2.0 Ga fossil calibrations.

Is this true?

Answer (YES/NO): NO